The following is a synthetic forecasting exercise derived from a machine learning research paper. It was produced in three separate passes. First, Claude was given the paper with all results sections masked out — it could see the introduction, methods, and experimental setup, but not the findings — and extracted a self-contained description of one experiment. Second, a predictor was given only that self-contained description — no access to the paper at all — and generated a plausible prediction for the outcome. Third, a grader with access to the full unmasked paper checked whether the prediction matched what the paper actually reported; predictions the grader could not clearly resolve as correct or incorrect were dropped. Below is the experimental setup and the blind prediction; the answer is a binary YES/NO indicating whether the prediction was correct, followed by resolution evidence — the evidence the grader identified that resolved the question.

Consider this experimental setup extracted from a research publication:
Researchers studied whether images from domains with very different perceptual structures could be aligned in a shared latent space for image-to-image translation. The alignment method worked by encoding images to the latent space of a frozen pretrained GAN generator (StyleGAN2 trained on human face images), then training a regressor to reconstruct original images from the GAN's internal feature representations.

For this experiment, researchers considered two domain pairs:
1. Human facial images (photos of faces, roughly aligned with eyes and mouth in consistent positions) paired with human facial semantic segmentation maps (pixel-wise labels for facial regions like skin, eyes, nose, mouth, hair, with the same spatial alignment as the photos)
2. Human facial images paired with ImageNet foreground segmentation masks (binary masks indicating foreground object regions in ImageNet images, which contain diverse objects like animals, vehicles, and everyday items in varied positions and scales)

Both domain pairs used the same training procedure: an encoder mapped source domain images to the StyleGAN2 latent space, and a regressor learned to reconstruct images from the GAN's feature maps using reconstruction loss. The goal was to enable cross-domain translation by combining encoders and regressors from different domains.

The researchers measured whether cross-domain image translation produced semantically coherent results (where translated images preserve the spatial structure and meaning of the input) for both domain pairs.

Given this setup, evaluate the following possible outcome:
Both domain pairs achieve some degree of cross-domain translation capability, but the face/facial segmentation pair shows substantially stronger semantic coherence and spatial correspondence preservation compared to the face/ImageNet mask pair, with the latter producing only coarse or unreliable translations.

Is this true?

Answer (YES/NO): NO